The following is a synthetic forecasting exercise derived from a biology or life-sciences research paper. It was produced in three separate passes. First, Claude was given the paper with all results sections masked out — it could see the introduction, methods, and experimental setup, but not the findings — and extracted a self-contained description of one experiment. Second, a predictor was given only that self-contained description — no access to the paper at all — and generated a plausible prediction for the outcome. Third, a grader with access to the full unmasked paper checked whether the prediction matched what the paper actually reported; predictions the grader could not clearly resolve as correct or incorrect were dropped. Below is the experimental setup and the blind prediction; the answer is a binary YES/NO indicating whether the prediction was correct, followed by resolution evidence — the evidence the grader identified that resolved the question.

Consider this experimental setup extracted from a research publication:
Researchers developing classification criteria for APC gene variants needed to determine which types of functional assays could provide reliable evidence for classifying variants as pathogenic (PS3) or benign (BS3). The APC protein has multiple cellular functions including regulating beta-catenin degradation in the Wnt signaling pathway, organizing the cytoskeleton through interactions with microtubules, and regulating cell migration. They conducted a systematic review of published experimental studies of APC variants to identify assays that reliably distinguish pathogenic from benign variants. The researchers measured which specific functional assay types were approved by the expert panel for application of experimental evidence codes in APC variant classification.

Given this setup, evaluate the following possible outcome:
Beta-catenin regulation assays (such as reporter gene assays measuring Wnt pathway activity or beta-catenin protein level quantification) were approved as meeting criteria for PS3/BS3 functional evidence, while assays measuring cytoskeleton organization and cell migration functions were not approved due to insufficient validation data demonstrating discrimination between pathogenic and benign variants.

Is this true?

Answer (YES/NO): NO